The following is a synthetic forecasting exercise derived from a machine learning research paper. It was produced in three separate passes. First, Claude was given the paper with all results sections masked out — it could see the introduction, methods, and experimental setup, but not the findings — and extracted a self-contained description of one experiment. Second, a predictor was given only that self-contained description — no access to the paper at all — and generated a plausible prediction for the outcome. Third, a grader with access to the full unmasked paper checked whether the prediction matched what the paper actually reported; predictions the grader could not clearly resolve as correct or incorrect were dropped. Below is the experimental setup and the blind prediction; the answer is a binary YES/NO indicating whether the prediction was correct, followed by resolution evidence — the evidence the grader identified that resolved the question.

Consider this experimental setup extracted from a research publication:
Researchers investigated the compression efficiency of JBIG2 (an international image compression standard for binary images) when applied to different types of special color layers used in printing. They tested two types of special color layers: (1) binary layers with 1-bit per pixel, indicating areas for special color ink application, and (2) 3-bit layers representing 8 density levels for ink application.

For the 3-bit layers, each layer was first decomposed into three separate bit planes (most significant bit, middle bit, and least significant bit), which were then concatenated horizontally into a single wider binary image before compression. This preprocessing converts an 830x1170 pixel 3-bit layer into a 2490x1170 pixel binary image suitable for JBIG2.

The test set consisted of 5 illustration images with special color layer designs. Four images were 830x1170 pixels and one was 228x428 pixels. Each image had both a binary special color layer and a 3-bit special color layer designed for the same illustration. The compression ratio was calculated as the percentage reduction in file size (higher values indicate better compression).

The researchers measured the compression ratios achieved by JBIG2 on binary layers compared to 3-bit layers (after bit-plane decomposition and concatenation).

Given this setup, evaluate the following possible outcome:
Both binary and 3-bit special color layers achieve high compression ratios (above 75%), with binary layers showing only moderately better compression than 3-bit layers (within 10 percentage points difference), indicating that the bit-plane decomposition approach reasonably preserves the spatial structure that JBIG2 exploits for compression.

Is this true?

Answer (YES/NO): NO